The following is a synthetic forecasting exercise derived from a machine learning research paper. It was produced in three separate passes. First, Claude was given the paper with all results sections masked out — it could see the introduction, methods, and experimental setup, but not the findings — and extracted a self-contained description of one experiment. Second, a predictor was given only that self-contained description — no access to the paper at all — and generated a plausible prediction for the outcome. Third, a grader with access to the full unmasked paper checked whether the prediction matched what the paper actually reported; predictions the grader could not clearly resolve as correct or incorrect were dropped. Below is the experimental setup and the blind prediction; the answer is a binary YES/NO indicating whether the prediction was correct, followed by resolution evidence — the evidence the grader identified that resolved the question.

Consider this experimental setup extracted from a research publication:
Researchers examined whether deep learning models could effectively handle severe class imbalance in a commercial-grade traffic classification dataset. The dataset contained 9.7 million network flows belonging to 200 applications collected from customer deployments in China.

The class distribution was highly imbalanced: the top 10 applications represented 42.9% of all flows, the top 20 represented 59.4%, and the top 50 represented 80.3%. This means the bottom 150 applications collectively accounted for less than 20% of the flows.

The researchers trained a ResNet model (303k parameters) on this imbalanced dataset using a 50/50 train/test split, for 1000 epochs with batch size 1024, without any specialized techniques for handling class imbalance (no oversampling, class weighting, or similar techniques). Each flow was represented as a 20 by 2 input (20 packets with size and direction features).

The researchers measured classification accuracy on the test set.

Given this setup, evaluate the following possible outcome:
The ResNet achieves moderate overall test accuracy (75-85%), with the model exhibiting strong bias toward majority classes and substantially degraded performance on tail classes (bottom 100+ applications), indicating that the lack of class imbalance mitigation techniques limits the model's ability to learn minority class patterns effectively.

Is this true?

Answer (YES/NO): NO